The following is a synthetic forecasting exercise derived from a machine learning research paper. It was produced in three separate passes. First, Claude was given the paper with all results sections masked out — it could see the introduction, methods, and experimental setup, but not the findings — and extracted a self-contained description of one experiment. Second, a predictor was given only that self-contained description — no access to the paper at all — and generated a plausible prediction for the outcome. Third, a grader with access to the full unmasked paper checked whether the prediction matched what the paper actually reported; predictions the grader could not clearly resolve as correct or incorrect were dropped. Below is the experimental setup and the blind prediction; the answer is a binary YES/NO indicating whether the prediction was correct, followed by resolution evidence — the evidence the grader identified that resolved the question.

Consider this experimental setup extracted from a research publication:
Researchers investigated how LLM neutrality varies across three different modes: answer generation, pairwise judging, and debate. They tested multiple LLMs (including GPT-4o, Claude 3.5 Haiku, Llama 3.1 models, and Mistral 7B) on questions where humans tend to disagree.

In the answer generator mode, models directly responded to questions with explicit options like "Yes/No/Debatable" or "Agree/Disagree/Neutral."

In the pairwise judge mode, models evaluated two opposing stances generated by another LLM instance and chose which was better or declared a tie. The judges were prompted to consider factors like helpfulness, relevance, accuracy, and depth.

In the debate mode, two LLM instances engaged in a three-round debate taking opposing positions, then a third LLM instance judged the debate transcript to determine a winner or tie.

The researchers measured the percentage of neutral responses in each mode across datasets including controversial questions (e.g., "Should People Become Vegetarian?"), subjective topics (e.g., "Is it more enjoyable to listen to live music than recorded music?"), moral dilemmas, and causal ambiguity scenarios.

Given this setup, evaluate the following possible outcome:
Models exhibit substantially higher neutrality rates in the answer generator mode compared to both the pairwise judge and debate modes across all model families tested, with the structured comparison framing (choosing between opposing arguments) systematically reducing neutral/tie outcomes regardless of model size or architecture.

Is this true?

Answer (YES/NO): YES